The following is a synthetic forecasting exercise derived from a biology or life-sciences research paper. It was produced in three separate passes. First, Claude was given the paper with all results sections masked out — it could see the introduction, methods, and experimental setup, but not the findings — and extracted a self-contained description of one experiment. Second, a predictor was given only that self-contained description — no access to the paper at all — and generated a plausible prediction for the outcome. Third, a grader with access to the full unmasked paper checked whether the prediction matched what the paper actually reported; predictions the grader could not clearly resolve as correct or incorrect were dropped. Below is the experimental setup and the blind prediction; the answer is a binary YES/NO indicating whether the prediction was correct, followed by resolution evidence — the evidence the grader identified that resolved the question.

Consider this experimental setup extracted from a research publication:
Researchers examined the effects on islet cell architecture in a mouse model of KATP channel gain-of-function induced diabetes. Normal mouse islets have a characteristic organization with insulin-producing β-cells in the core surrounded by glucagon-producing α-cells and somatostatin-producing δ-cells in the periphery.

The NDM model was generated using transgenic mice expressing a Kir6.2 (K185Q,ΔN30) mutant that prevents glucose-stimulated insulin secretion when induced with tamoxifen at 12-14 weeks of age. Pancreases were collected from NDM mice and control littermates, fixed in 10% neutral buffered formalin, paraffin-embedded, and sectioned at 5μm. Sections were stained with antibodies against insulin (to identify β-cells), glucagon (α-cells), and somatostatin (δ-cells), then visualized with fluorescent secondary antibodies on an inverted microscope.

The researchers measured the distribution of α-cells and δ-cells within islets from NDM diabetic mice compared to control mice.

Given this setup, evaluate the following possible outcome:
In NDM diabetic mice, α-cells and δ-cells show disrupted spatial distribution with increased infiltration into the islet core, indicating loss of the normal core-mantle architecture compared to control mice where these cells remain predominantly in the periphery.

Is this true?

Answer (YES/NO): NO